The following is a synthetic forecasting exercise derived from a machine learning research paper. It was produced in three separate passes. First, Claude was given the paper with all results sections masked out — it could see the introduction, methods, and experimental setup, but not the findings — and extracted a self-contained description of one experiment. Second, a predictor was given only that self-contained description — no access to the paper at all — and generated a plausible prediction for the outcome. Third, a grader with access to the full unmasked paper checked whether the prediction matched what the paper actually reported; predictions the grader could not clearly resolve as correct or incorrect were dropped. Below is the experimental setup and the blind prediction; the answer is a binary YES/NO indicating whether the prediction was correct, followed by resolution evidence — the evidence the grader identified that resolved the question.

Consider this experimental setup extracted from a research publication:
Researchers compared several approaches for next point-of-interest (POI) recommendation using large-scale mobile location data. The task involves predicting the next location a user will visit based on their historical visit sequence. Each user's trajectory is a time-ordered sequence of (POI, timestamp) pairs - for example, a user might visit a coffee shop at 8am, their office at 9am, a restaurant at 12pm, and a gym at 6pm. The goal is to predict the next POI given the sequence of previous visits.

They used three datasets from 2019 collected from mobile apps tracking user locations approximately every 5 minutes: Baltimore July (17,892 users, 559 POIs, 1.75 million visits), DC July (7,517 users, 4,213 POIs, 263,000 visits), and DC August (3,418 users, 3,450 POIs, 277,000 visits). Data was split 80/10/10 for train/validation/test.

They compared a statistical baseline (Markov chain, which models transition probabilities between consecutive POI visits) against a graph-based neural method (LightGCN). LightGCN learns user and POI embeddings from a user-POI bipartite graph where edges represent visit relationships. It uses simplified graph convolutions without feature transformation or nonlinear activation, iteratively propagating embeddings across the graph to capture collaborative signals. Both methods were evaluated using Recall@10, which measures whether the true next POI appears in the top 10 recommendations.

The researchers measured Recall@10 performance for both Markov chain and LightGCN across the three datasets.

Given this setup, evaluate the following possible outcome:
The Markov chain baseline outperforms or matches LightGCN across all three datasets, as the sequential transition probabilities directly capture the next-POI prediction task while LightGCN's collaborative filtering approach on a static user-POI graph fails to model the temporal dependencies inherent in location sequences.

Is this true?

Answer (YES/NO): NO